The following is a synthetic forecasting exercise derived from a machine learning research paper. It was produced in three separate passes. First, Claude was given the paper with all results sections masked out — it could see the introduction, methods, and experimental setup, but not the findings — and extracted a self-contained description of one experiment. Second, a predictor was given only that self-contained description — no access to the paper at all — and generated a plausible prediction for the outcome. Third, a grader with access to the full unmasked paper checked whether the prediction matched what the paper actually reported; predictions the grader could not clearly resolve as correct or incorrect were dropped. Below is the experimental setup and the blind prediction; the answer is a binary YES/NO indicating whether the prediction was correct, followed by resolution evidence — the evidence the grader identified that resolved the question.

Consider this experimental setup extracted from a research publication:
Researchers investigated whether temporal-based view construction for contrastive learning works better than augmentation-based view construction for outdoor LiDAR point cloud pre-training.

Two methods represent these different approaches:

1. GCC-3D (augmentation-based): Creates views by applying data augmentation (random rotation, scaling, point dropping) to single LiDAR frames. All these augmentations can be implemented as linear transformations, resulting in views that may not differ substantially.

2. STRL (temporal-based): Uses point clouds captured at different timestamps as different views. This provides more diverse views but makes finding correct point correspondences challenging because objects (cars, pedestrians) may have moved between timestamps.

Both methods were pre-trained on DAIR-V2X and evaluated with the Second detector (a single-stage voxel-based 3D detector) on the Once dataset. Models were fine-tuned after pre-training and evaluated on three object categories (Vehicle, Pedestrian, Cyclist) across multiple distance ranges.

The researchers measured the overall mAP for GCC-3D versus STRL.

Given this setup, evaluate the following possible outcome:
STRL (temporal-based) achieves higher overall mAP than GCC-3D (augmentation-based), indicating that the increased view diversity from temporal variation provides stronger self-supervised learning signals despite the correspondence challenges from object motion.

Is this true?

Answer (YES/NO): NO